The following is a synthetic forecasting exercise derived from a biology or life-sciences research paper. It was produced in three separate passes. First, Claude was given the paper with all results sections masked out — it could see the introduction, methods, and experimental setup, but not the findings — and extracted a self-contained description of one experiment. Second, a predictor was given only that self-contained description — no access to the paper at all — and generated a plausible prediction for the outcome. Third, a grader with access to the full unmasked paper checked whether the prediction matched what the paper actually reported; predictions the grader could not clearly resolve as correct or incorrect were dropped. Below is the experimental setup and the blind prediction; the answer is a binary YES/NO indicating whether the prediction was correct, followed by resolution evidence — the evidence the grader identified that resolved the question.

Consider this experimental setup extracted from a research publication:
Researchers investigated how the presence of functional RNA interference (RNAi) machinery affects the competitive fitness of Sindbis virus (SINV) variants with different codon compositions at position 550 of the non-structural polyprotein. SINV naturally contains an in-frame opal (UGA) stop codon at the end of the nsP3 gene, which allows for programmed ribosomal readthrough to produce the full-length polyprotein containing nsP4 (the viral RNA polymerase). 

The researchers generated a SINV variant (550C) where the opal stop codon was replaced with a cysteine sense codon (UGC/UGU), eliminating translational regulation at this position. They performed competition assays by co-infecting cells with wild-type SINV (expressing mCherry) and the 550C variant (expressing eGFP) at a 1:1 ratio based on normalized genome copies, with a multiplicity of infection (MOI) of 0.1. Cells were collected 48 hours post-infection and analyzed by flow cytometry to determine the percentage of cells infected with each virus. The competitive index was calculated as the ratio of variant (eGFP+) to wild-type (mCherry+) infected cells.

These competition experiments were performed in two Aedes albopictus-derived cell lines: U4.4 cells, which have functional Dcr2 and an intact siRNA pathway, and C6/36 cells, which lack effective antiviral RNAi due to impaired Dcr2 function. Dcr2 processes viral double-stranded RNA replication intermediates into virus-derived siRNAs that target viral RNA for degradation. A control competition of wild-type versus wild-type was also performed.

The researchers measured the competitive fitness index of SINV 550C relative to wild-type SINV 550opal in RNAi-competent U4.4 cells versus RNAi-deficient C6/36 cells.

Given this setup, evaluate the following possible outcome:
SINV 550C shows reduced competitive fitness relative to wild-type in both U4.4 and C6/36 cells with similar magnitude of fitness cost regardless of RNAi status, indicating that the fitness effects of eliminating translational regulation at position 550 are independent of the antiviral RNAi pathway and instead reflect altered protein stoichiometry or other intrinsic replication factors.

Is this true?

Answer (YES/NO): NO